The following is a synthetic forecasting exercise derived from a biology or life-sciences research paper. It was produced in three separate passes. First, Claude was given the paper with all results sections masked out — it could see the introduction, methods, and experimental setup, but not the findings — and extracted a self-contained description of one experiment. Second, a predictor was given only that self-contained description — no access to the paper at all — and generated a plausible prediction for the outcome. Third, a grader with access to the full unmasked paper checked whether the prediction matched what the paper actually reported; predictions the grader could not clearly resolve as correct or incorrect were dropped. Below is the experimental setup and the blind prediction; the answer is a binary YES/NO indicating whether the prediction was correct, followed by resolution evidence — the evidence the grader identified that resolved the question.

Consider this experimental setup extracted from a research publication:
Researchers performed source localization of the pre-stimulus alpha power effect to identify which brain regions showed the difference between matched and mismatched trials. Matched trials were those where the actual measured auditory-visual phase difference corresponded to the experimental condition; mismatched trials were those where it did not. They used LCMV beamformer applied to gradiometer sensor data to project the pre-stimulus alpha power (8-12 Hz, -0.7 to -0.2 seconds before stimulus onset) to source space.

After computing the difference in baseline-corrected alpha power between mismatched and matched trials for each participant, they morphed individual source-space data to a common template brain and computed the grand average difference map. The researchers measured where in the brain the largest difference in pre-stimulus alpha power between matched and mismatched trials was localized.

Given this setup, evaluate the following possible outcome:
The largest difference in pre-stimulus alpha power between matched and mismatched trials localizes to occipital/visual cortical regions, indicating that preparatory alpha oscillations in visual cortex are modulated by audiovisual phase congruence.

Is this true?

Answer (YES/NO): NO